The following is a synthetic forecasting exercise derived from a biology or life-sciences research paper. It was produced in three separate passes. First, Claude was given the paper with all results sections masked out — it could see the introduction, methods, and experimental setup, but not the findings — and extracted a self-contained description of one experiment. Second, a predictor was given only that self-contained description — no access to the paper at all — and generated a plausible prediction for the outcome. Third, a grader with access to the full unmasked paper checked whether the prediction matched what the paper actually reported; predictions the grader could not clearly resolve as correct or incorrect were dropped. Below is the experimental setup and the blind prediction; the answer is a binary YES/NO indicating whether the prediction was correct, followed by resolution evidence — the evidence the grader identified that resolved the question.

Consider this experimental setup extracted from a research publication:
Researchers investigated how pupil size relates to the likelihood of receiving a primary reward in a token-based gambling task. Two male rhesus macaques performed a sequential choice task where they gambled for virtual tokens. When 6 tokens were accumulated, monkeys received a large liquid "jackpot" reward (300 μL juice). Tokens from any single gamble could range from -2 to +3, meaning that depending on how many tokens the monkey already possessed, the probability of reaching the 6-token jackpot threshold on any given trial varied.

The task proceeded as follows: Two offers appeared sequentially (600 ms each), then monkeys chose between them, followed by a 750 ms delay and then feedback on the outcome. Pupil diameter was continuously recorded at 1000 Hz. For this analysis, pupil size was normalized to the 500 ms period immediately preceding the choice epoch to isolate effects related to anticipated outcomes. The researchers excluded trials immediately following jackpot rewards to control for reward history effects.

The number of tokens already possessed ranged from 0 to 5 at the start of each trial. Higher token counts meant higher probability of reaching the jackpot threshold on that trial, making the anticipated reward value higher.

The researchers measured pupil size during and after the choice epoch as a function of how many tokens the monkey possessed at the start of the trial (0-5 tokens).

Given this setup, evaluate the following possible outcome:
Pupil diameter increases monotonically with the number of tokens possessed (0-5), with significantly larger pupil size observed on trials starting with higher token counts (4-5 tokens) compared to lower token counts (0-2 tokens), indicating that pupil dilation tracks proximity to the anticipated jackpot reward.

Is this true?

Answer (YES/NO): YES